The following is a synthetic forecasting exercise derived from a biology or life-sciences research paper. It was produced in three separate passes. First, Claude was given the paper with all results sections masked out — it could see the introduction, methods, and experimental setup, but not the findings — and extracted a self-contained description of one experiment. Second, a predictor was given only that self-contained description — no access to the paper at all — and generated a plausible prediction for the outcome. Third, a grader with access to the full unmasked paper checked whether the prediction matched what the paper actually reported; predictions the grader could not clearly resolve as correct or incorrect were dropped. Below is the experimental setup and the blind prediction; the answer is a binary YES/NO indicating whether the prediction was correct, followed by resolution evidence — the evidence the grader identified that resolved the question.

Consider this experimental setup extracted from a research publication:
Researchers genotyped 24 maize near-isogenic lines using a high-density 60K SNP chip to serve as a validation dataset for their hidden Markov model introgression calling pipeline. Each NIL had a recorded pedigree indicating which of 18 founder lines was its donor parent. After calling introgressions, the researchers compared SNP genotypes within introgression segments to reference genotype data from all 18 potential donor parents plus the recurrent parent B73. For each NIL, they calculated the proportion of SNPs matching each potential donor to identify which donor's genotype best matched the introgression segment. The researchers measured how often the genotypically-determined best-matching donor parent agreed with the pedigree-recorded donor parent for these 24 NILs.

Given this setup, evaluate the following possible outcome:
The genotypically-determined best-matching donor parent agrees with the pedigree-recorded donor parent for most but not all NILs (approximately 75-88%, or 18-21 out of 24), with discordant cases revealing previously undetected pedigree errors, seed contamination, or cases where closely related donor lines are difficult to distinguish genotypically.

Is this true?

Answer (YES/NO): YES